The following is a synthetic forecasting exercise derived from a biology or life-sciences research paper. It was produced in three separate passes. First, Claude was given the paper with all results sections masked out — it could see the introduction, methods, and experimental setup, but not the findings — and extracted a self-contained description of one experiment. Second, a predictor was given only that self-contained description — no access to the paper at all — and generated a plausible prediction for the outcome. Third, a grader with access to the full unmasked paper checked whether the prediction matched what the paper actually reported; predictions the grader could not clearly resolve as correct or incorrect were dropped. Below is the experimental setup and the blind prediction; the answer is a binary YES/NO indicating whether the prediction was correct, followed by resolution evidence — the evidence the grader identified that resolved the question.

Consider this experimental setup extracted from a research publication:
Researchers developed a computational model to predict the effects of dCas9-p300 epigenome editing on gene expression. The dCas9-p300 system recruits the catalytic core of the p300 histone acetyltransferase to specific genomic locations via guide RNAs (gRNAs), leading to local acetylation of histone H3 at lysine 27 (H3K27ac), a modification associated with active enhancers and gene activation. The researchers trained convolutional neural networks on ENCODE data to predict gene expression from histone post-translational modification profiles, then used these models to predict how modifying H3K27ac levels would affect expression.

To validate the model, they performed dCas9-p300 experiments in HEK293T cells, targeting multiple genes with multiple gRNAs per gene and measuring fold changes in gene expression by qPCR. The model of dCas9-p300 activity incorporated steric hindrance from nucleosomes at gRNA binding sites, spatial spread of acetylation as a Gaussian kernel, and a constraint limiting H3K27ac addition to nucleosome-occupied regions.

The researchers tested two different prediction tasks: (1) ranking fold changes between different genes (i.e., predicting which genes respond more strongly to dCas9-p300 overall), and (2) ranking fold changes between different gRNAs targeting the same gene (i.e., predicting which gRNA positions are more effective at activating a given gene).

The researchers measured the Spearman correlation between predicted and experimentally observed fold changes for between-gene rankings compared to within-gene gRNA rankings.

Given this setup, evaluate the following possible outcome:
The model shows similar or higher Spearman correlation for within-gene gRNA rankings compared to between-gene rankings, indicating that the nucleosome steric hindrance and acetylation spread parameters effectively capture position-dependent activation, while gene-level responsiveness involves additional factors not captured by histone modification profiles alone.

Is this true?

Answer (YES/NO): NO